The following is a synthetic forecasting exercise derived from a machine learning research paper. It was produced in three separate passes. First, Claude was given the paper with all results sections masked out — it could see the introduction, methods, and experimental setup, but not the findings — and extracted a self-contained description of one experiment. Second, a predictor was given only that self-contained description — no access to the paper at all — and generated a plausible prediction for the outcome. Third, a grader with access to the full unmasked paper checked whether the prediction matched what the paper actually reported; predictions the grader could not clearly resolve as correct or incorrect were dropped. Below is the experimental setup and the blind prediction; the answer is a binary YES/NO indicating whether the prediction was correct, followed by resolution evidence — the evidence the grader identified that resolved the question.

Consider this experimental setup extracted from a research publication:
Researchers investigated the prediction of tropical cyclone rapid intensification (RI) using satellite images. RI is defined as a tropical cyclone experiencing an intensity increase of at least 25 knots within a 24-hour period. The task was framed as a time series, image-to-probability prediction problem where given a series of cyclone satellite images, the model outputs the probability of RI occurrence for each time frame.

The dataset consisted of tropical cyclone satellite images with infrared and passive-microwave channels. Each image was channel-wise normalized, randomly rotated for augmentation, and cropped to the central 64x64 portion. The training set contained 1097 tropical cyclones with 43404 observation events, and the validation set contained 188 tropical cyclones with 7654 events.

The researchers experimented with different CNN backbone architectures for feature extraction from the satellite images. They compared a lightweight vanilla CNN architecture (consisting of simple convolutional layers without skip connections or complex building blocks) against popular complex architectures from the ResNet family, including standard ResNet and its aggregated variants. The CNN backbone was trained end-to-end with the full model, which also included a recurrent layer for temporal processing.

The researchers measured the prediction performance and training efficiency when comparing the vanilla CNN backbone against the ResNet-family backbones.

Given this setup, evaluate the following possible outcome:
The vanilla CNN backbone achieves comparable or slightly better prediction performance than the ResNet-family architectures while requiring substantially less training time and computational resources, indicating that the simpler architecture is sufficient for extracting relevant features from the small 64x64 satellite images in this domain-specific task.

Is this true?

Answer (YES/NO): YES